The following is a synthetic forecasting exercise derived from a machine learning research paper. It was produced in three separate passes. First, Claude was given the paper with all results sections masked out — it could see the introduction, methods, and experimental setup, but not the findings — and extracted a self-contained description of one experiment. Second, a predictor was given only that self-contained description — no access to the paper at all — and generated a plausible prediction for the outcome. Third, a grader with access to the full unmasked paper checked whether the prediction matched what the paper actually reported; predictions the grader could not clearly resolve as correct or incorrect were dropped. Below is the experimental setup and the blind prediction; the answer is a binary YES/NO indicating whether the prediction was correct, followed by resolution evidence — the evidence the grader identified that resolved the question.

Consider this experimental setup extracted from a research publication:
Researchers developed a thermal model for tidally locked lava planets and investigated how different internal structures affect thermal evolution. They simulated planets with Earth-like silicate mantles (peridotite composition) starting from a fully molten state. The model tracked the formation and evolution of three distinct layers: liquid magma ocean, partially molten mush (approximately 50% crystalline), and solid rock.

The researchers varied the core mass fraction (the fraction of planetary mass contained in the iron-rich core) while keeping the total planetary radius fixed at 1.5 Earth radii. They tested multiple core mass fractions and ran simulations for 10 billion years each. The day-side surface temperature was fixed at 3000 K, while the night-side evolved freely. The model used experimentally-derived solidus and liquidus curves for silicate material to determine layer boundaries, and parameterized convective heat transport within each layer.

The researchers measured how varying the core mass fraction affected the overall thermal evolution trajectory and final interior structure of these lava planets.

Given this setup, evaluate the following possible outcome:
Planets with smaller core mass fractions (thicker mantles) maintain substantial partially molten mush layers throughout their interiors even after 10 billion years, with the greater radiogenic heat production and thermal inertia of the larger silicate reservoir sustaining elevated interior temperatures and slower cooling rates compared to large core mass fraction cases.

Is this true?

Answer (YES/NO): NO